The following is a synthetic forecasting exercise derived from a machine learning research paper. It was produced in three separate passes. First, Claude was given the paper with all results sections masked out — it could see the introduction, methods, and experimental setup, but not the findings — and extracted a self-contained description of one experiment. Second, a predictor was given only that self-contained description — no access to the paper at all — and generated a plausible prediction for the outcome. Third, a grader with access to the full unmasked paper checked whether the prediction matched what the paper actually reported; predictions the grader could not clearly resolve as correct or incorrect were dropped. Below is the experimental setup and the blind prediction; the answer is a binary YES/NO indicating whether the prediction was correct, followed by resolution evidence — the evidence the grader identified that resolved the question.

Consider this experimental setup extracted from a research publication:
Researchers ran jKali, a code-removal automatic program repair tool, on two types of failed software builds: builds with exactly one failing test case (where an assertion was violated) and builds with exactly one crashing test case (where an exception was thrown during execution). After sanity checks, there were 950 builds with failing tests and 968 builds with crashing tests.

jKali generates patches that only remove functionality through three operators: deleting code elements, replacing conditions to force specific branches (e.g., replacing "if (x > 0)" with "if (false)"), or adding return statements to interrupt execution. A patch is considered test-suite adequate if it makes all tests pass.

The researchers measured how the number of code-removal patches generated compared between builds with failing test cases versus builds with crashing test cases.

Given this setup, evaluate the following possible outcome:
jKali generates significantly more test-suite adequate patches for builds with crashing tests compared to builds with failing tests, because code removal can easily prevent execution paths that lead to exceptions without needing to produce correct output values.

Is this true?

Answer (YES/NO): NO